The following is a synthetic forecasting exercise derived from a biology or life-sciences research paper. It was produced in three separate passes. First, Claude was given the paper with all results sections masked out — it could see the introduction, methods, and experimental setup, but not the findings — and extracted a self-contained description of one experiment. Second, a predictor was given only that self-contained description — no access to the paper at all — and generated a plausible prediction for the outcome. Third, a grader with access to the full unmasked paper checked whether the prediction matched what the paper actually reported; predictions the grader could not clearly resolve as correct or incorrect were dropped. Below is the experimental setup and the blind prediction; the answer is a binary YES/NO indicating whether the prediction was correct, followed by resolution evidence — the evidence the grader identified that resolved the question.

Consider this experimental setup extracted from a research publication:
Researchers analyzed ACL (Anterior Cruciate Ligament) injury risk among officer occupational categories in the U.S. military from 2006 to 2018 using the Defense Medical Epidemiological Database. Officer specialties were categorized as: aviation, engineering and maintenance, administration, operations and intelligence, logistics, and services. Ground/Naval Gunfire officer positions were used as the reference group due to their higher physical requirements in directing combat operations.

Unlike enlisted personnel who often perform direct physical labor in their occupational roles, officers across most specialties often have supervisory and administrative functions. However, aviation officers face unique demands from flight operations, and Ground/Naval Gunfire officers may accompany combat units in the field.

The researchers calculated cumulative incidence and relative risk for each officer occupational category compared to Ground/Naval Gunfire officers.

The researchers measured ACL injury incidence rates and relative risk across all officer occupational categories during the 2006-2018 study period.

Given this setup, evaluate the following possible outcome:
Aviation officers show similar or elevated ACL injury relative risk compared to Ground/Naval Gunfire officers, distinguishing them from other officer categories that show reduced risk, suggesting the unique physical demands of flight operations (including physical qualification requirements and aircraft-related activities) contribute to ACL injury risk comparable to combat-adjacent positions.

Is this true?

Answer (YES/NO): NO